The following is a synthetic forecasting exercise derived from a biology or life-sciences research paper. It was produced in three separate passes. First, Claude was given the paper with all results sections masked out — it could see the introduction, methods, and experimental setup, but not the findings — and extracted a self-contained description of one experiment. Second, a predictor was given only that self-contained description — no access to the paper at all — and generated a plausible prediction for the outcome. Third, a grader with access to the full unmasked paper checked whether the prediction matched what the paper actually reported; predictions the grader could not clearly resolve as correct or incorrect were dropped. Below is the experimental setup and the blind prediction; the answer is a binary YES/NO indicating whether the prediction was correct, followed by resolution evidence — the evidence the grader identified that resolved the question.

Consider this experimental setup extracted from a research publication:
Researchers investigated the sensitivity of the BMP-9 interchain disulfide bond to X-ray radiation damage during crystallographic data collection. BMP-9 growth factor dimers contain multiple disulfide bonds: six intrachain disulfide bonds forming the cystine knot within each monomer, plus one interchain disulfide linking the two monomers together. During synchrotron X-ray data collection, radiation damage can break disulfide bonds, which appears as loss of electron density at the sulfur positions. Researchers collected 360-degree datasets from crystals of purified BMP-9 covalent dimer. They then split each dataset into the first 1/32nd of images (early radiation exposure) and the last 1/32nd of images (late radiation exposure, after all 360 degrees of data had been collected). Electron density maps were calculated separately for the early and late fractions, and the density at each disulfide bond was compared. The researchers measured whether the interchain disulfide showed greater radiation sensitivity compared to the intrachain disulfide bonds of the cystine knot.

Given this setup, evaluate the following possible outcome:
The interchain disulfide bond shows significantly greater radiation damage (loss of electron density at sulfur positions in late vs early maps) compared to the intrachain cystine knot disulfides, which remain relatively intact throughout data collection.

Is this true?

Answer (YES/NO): YES